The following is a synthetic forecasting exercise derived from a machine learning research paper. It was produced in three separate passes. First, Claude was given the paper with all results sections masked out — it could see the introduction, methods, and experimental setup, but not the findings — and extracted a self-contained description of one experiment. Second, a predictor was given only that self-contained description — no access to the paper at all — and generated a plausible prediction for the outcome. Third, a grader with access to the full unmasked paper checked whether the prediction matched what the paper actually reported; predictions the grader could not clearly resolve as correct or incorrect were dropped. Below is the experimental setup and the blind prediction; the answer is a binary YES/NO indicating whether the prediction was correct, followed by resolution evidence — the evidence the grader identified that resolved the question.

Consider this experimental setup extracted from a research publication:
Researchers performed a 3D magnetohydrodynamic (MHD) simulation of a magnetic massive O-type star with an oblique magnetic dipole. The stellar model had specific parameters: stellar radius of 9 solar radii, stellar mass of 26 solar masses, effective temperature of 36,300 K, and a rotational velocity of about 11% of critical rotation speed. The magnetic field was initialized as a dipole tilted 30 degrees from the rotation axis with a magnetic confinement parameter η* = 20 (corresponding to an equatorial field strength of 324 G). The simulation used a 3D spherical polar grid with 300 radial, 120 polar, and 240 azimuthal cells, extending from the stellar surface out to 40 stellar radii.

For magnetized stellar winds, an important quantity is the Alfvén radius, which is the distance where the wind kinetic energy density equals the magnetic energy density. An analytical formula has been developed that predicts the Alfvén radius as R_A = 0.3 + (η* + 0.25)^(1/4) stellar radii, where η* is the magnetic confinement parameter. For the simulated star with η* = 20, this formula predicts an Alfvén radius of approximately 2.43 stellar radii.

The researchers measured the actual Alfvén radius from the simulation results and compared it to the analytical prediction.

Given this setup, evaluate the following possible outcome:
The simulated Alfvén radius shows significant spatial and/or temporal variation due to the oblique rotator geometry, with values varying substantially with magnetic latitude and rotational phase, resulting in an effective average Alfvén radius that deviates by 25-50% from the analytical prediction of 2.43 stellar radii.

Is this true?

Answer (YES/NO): NO